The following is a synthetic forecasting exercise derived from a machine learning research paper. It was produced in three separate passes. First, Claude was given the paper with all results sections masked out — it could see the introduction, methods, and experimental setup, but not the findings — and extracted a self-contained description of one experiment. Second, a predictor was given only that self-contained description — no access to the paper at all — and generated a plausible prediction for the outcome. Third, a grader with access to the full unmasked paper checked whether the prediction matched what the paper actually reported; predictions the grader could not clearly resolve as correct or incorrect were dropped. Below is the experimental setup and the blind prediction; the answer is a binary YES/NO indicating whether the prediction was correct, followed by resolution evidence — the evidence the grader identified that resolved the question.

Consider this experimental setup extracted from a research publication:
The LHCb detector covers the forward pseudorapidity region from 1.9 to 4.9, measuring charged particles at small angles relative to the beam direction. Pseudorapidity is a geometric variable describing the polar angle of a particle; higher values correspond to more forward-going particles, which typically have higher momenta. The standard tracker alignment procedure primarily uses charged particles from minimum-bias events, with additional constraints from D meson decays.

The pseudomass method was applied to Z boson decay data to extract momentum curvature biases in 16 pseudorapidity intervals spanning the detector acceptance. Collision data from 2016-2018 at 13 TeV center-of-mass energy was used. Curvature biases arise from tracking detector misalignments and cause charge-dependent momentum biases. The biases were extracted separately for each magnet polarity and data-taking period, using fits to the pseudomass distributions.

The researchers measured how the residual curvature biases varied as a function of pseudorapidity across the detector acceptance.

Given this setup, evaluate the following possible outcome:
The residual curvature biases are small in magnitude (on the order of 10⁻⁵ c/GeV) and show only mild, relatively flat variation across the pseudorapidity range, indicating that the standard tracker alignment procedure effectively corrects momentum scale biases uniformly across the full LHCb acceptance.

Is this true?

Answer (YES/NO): NO